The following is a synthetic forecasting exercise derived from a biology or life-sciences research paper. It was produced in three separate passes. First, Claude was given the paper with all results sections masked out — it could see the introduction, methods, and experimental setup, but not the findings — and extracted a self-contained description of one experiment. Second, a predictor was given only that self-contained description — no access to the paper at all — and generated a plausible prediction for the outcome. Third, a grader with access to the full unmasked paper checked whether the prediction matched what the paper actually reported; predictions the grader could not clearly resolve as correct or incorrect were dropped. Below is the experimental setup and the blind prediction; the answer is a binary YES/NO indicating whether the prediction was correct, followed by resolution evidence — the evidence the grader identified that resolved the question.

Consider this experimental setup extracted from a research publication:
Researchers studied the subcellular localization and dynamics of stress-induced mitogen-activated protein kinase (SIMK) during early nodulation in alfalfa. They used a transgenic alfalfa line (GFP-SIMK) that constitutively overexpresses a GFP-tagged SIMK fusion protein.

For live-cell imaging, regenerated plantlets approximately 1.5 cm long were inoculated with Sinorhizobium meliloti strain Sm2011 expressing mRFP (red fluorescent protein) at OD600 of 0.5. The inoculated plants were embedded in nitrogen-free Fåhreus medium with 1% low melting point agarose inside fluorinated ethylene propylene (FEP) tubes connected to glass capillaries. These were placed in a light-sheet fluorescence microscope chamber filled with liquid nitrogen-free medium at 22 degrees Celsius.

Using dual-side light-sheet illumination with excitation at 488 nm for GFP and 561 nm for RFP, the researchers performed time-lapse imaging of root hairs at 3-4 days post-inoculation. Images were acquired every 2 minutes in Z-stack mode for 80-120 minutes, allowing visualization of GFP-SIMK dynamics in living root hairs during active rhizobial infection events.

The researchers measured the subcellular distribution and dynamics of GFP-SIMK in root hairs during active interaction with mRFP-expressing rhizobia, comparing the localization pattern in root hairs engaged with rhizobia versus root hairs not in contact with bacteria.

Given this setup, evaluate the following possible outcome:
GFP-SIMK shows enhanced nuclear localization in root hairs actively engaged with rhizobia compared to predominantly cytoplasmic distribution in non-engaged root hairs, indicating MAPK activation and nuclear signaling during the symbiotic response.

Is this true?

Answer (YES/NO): NO